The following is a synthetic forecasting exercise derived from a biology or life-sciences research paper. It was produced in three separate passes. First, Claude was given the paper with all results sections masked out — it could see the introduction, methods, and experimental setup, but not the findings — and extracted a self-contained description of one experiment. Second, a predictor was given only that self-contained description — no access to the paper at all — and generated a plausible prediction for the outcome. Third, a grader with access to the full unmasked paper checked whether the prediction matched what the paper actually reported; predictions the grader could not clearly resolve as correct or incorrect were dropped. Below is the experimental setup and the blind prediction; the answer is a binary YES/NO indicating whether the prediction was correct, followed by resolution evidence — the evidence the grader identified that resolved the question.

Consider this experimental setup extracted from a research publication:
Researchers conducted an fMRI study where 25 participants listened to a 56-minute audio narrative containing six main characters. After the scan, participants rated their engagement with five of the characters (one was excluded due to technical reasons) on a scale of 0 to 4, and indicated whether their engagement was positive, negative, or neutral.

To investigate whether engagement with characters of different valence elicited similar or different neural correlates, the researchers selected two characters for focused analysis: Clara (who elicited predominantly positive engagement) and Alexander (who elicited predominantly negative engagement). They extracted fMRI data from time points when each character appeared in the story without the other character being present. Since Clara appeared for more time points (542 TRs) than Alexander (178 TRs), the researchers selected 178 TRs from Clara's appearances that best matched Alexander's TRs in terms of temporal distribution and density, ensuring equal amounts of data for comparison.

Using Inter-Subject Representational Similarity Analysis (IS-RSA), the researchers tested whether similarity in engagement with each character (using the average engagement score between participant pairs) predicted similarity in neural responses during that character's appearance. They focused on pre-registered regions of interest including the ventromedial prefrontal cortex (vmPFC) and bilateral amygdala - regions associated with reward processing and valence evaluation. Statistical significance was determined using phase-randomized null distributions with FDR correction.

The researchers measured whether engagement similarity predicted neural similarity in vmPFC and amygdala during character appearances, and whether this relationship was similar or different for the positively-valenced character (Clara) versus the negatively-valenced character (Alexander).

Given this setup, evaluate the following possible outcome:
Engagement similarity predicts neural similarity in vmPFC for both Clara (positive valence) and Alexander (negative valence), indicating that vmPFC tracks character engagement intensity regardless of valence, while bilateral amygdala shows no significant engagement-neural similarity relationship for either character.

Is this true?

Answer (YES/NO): NO